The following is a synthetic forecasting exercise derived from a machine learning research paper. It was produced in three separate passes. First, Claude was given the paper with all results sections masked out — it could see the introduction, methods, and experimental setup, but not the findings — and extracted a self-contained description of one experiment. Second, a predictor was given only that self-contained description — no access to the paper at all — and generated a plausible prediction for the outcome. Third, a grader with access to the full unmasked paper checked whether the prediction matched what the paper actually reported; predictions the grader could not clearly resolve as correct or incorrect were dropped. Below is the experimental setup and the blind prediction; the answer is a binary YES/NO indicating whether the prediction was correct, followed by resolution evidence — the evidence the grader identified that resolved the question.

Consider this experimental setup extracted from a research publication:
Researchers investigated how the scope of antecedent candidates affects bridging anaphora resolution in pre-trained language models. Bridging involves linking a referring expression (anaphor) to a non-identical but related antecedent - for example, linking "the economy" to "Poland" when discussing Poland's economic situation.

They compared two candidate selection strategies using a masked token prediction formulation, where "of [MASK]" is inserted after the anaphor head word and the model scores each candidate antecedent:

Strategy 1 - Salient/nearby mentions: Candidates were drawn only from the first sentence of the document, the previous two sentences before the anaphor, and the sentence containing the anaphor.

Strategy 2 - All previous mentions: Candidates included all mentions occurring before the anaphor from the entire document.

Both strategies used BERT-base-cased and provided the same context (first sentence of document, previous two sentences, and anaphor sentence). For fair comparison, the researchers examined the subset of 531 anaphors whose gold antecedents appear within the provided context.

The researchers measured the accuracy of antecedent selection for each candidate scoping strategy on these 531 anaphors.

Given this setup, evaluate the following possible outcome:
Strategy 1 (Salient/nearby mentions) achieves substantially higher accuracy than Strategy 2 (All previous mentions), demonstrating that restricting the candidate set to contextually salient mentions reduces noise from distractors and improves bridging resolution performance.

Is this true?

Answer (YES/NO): NO